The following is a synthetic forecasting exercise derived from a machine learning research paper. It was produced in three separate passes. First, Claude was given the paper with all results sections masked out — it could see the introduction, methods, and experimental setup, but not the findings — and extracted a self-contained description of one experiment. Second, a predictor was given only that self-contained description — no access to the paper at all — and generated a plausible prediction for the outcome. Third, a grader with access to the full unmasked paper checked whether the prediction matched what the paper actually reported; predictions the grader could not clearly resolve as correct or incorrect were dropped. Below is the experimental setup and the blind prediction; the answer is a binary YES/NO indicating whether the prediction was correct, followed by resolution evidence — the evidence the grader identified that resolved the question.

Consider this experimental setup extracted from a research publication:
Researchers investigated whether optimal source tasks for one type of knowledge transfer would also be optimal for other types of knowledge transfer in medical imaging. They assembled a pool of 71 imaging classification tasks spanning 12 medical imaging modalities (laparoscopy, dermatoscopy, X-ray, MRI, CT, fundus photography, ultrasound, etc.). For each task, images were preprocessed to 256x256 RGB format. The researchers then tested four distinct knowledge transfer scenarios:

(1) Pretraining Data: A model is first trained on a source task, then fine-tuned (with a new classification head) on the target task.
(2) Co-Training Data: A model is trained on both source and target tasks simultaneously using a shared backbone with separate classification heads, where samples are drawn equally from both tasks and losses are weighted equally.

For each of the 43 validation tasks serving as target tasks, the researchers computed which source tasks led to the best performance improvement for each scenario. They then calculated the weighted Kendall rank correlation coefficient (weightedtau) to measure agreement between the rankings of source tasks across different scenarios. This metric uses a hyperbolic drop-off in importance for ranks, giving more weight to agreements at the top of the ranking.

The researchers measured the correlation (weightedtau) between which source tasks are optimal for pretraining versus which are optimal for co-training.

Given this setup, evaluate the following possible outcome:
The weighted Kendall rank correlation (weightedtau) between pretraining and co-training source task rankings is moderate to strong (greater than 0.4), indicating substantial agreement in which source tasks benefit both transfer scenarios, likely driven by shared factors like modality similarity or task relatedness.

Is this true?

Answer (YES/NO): NO